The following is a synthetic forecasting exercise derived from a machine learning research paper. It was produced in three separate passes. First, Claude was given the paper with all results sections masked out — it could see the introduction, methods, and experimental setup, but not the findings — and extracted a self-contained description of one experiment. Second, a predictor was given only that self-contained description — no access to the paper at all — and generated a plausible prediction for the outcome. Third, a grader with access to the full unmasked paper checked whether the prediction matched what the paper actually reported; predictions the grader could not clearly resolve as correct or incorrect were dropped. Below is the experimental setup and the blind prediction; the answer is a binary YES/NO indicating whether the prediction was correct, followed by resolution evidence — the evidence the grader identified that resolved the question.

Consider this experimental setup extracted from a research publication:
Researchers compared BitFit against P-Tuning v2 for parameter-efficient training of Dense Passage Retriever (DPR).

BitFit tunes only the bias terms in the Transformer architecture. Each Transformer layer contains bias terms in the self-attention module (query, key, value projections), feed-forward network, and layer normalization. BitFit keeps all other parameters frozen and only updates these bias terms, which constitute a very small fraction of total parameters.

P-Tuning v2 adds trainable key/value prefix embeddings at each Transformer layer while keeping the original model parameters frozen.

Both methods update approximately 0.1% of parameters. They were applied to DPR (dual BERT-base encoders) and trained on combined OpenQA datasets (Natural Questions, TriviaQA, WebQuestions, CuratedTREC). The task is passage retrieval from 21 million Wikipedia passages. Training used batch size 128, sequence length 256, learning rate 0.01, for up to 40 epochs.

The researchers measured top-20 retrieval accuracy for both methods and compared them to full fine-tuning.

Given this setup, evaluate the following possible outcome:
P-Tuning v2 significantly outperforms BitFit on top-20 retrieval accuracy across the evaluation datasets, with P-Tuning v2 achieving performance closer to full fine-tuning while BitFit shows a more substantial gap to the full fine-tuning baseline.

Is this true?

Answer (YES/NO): NO